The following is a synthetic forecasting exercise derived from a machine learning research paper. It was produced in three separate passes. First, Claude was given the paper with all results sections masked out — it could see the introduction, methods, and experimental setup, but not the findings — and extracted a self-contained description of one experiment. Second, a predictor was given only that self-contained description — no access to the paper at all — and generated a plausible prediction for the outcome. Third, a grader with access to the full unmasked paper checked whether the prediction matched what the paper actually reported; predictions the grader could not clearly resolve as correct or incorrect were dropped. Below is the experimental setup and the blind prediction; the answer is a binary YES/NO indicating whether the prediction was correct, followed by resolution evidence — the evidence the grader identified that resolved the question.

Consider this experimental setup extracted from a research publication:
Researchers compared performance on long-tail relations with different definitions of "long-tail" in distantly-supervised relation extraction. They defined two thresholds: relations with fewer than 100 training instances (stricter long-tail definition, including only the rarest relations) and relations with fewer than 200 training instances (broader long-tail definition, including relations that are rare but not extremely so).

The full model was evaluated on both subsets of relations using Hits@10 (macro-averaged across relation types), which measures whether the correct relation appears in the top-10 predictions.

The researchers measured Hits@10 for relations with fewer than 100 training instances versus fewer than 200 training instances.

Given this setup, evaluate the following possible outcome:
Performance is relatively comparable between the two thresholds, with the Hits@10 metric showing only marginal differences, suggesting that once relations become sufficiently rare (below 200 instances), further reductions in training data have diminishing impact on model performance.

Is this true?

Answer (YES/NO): NO